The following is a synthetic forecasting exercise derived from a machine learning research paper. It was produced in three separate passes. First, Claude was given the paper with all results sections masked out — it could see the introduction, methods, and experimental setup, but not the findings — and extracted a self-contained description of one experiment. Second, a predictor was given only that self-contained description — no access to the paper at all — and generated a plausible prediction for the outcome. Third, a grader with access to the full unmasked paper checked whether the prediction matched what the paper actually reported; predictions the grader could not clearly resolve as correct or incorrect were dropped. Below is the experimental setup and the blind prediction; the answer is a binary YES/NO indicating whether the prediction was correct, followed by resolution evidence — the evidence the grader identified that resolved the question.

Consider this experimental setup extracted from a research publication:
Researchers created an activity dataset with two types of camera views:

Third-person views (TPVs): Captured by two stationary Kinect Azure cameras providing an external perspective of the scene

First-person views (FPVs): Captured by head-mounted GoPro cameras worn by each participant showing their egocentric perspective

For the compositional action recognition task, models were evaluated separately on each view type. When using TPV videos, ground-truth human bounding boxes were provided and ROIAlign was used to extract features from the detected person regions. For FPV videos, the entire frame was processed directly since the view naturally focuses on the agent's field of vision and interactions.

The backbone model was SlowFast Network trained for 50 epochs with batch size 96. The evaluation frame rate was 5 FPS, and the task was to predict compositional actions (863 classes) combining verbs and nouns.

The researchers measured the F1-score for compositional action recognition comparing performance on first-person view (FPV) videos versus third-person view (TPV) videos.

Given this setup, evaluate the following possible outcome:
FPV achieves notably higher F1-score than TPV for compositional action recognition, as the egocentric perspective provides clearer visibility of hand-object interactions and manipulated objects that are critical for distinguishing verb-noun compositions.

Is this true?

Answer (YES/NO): YES